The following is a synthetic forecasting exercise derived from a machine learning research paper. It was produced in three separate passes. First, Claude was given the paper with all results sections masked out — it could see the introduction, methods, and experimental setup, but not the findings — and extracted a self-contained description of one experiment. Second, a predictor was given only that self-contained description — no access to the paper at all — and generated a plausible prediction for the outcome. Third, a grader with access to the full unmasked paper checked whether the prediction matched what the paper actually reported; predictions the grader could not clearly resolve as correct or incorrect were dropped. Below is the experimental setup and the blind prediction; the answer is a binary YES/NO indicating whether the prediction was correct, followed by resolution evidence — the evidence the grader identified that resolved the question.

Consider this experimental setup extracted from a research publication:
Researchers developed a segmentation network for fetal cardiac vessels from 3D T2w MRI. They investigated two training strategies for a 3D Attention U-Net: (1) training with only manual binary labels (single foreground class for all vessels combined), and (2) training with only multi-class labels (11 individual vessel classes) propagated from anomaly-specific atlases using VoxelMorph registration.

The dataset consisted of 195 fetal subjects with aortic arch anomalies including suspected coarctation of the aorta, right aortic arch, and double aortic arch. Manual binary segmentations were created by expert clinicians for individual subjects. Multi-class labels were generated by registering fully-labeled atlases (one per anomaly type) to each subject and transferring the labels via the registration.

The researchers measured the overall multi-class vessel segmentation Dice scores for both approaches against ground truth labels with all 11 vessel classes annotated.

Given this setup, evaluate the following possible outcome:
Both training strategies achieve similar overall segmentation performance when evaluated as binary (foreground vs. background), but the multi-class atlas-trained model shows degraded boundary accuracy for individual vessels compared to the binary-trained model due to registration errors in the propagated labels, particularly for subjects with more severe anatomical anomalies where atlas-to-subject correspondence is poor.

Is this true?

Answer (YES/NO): NO